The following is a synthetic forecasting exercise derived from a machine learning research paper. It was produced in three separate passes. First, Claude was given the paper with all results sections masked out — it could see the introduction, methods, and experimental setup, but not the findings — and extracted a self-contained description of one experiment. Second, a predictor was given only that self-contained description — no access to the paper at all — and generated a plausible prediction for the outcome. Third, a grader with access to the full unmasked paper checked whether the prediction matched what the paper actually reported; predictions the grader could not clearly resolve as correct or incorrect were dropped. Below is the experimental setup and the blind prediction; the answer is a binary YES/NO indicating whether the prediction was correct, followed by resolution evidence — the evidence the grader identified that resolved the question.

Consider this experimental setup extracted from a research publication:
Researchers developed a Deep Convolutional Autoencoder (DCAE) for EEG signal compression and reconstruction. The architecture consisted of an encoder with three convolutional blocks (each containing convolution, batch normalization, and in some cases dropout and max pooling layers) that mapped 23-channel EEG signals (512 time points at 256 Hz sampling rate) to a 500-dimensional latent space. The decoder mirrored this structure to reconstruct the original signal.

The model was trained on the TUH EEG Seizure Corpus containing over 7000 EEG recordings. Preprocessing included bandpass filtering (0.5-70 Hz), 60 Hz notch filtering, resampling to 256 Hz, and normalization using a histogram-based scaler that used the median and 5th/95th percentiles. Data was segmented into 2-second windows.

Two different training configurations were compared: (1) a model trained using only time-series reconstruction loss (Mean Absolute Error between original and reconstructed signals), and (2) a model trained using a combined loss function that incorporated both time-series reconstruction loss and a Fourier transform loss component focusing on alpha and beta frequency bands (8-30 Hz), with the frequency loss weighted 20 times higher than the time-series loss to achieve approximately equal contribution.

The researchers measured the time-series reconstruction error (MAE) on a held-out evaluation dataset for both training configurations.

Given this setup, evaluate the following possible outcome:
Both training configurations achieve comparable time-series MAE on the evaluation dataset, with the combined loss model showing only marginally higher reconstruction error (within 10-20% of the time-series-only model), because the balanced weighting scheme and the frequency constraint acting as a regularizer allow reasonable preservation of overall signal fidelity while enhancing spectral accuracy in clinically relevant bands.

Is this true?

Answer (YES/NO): NO